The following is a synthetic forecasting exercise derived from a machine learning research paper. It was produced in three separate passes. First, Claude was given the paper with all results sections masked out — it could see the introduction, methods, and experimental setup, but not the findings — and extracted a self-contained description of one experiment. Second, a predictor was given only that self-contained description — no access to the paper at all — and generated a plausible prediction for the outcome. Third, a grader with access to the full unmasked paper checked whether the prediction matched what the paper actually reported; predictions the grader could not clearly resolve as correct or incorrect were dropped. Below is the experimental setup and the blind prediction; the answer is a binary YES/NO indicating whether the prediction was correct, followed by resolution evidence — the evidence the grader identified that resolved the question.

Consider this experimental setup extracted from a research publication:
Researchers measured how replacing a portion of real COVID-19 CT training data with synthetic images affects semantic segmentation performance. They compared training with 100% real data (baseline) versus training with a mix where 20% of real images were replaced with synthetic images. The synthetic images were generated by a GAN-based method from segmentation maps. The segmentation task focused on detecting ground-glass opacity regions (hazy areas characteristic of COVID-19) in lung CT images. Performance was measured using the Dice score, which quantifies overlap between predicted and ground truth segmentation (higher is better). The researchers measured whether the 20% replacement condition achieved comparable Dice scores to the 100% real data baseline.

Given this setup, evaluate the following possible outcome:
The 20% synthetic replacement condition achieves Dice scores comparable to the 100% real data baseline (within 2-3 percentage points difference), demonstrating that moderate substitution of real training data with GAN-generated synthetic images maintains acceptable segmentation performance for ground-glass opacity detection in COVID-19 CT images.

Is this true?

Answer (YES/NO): NO